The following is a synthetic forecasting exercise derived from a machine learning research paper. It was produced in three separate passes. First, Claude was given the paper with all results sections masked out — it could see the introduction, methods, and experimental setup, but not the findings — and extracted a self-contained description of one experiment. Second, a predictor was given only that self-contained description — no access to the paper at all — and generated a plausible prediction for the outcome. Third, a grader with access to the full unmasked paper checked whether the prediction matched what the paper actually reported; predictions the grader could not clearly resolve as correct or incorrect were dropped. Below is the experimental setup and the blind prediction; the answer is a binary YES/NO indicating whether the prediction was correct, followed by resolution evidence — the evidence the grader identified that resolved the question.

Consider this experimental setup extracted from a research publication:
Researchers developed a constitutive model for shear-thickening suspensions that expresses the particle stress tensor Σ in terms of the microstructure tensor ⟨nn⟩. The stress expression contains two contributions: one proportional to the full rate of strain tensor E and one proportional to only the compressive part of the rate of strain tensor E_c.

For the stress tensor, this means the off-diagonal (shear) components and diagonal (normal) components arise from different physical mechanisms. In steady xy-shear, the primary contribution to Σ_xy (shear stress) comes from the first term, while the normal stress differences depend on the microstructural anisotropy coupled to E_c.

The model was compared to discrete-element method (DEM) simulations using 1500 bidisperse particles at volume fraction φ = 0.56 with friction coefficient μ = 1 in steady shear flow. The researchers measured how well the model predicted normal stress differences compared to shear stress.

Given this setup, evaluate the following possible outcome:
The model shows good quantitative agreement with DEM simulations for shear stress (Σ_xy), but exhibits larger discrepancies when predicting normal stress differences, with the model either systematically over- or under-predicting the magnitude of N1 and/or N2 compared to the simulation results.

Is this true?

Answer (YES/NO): YES